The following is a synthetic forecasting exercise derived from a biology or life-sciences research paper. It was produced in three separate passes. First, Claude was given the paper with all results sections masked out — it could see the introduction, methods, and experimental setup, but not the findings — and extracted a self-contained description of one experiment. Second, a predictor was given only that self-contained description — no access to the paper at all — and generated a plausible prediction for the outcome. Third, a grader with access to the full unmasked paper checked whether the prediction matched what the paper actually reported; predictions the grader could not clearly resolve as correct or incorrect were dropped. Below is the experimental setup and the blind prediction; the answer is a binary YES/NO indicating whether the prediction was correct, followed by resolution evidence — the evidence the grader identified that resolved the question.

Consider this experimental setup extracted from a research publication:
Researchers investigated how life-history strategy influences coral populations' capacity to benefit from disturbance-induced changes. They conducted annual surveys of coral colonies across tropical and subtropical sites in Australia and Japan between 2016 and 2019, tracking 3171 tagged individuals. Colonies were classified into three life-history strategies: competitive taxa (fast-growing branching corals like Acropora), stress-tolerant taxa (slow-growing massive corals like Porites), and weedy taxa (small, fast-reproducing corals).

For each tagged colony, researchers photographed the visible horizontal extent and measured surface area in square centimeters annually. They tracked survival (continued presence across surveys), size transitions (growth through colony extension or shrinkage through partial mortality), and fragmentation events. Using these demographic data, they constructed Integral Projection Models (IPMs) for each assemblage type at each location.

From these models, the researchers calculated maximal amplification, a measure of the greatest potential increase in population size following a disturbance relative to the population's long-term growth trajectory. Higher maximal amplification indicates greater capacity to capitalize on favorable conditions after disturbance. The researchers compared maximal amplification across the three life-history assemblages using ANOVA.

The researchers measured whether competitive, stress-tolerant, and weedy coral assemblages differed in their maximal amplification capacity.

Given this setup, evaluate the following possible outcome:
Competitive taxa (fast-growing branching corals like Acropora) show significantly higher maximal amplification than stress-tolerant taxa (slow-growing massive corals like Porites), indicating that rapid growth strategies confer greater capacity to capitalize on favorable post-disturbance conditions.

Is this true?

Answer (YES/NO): NO